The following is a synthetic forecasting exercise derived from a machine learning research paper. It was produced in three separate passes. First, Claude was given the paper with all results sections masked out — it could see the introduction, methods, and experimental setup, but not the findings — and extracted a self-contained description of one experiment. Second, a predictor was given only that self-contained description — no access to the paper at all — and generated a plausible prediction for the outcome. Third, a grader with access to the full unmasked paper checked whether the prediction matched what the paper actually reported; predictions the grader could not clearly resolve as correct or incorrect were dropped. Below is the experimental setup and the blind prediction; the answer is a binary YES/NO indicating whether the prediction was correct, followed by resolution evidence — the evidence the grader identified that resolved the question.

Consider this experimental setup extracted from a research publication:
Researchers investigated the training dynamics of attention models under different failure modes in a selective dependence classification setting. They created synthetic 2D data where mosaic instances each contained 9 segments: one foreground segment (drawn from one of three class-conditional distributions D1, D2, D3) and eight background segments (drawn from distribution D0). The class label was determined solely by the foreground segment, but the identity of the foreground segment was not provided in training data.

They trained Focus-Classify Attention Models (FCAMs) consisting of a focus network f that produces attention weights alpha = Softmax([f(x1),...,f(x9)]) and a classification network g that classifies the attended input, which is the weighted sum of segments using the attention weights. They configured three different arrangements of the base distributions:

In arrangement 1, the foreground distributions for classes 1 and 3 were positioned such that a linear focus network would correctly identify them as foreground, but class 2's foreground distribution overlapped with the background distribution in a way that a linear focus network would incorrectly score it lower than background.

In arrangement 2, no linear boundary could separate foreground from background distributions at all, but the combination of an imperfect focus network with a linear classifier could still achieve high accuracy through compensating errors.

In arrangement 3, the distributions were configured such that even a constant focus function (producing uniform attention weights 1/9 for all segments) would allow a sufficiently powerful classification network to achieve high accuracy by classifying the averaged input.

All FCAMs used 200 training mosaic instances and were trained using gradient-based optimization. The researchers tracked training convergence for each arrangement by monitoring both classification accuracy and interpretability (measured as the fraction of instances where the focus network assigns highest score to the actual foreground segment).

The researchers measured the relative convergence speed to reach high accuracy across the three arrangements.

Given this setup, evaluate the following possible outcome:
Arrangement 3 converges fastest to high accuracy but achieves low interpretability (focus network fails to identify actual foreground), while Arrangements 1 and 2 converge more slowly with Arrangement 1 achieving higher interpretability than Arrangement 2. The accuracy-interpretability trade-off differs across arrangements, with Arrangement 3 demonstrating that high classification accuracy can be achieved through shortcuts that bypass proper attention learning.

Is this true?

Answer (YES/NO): NO